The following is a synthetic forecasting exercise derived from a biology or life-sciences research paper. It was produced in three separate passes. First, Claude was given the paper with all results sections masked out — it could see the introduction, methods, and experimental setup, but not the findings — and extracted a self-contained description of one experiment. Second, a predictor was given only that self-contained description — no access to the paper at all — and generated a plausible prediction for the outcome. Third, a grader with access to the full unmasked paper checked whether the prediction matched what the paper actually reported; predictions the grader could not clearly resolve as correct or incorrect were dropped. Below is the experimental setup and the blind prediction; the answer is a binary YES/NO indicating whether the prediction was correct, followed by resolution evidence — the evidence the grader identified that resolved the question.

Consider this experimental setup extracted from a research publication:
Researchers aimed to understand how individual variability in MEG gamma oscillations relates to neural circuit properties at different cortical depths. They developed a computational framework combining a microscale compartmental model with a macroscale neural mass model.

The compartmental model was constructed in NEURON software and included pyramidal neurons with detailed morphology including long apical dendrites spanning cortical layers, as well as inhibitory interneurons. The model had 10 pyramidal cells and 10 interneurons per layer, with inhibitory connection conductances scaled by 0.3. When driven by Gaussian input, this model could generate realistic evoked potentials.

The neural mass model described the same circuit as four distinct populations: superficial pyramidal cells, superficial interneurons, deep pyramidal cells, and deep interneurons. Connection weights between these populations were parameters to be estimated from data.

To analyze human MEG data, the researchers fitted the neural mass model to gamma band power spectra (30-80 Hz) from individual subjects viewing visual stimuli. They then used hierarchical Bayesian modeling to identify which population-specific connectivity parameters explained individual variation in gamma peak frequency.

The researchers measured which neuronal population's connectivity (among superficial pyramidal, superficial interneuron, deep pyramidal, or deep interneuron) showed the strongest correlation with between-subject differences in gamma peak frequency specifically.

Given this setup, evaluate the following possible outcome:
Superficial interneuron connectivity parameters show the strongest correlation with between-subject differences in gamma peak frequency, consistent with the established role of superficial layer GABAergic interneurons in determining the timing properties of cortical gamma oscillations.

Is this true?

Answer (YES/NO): YES